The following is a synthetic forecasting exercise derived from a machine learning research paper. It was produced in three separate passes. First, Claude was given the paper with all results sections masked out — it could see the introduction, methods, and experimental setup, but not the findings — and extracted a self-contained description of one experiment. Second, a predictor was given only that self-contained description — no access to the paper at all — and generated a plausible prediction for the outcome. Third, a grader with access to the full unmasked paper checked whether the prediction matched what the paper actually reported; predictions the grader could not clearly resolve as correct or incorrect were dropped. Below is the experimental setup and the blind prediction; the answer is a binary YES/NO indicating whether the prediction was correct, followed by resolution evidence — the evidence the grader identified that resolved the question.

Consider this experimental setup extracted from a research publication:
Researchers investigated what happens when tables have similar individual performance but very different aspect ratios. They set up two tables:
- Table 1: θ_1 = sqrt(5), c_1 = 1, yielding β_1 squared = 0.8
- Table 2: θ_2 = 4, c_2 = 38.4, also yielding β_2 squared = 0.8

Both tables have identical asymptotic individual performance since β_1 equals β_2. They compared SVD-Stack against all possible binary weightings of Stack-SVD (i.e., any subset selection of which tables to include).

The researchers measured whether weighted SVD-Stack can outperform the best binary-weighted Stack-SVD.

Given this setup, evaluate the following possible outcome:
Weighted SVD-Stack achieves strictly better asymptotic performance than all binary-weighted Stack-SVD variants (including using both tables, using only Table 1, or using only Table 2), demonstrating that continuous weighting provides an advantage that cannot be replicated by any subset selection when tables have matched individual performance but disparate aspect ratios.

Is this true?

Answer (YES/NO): YES